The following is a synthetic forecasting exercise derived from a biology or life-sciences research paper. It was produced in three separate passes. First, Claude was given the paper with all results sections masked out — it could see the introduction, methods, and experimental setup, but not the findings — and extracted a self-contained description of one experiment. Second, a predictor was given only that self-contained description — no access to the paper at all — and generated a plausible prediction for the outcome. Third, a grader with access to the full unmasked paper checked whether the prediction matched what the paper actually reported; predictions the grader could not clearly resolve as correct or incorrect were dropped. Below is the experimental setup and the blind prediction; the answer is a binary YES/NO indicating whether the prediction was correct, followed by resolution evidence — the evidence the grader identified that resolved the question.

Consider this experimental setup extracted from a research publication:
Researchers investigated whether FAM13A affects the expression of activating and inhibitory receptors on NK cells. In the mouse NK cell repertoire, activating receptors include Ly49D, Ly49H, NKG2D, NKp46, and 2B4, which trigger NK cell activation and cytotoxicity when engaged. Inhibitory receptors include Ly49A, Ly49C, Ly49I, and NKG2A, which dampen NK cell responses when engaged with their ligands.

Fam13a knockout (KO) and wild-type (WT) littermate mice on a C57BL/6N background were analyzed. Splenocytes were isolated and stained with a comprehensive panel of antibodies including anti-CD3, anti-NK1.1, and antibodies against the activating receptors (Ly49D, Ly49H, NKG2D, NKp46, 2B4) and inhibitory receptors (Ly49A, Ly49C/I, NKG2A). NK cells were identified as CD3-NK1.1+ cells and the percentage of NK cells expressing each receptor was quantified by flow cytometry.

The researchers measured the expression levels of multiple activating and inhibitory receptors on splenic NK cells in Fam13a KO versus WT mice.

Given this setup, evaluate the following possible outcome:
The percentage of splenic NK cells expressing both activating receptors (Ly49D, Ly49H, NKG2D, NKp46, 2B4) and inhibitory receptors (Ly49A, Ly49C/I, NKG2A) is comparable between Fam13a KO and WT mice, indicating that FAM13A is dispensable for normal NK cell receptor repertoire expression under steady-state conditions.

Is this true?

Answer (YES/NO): YES